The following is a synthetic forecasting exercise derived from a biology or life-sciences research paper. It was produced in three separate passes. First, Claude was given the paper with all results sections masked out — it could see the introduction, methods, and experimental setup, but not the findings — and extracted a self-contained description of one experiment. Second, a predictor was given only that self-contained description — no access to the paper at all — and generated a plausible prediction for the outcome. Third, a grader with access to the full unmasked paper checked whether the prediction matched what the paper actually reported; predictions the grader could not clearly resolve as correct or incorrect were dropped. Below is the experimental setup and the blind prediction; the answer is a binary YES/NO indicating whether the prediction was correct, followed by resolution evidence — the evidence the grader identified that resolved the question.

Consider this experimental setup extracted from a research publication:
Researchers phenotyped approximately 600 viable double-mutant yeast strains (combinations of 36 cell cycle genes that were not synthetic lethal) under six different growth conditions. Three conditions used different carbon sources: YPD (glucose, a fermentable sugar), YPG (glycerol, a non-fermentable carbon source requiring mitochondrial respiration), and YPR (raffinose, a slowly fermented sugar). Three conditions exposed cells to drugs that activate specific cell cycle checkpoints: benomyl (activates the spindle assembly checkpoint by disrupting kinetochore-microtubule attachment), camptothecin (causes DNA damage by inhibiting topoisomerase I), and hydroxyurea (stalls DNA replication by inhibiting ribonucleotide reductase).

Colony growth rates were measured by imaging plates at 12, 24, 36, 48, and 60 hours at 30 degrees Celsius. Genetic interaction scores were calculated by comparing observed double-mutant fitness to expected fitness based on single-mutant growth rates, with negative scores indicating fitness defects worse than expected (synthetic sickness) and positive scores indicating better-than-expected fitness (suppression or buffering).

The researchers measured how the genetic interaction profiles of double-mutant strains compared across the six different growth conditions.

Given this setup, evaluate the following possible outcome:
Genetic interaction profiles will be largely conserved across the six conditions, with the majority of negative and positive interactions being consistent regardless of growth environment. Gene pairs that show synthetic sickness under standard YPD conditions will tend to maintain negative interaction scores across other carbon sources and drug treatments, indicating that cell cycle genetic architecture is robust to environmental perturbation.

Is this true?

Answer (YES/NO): NO